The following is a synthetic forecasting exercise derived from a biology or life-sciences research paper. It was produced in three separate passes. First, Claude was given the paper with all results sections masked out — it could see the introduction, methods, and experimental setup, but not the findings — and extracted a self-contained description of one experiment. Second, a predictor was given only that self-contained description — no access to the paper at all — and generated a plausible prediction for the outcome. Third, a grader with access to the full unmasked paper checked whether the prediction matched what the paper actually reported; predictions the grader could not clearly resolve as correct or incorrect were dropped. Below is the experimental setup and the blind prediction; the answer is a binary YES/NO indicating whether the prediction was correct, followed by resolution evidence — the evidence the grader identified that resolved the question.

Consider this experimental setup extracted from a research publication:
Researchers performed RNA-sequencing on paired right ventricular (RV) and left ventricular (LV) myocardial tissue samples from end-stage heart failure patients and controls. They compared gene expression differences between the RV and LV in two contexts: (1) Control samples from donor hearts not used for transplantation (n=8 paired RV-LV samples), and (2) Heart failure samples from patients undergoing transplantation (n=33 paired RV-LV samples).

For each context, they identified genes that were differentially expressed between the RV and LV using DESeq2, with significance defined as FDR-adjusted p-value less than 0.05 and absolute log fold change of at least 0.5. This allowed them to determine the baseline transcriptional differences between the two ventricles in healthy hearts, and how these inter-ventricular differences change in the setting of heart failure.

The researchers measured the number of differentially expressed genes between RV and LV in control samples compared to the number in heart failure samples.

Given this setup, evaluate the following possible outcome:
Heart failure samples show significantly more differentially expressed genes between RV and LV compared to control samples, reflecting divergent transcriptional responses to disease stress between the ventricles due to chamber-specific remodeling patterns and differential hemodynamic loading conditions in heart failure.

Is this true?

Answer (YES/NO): NO